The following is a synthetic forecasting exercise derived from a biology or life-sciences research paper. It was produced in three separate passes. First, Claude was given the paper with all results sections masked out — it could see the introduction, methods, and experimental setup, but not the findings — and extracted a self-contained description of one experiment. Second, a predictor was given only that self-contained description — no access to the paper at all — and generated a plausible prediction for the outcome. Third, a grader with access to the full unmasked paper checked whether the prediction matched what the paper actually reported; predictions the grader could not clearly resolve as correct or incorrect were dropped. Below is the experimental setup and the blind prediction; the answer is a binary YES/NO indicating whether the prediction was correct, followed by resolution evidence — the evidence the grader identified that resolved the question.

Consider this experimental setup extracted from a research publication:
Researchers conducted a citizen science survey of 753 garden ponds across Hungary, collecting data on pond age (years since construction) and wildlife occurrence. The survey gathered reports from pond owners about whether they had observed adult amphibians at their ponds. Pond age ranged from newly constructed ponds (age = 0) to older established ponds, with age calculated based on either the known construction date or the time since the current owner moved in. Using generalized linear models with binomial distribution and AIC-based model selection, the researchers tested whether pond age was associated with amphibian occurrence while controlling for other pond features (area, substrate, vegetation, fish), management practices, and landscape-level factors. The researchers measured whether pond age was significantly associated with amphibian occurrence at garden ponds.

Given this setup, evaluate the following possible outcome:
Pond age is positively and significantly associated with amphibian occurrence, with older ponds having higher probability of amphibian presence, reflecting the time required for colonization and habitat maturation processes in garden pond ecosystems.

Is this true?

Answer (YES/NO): YES